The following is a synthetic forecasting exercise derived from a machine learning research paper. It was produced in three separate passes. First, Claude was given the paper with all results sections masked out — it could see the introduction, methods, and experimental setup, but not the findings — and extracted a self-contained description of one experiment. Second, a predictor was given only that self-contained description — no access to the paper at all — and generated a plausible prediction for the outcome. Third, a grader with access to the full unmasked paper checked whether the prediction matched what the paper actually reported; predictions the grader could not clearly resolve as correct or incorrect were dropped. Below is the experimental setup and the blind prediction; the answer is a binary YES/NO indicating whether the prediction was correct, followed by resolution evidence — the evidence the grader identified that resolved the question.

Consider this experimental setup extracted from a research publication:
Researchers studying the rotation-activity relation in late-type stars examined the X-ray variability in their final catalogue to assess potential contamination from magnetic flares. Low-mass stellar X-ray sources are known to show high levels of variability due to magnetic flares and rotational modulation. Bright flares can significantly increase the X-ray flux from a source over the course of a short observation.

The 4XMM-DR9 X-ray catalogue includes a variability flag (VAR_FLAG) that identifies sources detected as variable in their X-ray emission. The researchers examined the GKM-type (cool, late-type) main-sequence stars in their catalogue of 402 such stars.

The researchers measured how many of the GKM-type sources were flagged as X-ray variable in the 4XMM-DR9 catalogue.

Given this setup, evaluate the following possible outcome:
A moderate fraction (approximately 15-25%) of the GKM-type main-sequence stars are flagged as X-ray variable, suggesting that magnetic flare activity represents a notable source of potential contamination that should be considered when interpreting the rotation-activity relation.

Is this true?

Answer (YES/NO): NO